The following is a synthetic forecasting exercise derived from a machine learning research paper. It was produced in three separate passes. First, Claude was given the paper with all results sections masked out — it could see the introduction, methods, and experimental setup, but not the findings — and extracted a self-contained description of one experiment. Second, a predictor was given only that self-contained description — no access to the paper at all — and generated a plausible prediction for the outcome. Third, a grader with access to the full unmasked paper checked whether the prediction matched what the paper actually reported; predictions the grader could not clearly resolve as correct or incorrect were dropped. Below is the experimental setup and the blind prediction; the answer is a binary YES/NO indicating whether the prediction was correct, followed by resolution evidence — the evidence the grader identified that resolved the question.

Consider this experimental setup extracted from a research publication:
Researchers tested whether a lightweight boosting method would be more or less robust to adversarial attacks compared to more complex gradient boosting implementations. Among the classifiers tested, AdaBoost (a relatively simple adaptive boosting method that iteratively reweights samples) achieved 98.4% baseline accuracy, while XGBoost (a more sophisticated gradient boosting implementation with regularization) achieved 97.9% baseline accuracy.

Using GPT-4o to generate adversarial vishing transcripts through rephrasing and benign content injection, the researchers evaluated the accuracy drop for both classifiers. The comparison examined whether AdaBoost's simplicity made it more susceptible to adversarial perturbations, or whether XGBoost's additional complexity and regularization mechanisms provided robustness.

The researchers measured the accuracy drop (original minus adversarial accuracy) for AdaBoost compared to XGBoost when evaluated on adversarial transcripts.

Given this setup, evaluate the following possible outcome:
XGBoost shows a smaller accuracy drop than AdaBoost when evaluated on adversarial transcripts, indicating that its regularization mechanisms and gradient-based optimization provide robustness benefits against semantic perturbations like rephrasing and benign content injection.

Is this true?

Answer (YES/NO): YES